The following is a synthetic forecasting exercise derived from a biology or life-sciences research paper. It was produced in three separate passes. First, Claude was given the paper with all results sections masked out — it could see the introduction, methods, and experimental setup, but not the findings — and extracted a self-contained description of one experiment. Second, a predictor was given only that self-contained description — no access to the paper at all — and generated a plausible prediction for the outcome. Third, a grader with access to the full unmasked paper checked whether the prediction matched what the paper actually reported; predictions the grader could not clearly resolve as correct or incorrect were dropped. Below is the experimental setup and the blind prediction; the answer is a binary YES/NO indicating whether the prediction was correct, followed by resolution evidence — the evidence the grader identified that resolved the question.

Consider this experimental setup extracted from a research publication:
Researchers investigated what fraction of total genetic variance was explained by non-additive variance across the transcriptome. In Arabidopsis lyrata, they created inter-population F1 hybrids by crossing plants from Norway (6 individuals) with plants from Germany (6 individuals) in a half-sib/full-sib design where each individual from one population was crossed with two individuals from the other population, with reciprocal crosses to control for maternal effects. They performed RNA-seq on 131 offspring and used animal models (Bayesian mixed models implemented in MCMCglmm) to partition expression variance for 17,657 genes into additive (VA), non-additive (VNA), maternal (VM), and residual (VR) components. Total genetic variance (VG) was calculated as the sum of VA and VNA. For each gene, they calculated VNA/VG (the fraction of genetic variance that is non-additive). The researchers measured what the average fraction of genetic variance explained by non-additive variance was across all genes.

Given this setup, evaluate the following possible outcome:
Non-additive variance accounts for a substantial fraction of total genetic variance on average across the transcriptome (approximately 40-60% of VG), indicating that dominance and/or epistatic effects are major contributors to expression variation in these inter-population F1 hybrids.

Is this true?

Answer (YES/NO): NO